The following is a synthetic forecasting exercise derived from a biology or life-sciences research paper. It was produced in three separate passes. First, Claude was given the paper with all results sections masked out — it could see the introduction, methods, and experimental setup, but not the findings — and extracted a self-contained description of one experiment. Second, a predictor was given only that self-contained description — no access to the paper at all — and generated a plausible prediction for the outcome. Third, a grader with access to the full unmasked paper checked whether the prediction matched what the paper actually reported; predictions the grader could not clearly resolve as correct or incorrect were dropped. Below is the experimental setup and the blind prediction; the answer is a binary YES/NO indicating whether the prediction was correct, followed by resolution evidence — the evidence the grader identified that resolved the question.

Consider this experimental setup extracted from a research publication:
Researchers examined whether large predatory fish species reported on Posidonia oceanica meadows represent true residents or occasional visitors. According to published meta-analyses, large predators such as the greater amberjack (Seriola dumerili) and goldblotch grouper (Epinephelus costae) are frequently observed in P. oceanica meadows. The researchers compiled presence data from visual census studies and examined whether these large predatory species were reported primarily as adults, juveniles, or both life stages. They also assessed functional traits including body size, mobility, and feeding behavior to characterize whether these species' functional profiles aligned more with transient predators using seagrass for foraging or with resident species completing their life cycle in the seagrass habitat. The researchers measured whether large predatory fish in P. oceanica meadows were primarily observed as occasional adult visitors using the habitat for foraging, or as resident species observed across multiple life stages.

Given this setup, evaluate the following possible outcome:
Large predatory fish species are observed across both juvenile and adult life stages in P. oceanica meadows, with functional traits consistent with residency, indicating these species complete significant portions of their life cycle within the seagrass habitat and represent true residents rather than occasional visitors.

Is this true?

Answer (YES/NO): NO